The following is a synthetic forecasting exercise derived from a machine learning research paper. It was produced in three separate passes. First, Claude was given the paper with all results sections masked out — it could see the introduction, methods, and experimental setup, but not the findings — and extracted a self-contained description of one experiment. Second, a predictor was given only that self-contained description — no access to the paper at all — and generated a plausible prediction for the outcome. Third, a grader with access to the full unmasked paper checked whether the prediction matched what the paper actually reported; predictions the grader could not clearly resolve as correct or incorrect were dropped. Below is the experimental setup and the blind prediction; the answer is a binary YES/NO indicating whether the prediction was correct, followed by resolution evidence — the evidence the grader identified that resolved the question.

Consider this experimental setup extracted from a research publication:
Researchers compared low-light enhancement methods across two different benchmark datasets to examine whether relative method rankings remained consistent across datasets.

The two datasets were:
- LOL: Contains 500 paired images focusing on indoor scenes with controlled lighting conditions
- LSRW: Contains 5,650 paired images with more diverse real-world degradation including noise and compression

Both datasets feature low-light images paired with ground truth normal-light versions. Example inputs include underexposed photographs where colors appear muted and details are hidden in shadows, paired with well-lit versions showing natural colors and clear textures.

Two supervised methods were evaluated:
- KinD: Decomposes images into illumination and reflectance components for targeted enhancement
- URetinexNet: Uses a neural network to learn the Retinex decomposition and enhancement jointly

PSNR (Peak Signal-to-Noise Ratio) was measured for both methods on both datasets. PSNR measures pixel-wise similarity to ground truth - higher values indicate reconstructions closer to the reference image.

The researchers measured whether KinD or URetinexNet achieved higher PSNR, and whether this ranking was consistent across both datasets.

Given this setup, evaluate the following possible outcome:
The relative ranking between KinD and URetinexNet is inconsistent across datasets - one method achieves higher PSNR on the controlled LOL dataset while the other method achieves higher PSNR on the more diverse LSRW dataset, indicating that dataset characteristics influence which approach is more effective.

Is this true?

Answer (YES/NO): NO